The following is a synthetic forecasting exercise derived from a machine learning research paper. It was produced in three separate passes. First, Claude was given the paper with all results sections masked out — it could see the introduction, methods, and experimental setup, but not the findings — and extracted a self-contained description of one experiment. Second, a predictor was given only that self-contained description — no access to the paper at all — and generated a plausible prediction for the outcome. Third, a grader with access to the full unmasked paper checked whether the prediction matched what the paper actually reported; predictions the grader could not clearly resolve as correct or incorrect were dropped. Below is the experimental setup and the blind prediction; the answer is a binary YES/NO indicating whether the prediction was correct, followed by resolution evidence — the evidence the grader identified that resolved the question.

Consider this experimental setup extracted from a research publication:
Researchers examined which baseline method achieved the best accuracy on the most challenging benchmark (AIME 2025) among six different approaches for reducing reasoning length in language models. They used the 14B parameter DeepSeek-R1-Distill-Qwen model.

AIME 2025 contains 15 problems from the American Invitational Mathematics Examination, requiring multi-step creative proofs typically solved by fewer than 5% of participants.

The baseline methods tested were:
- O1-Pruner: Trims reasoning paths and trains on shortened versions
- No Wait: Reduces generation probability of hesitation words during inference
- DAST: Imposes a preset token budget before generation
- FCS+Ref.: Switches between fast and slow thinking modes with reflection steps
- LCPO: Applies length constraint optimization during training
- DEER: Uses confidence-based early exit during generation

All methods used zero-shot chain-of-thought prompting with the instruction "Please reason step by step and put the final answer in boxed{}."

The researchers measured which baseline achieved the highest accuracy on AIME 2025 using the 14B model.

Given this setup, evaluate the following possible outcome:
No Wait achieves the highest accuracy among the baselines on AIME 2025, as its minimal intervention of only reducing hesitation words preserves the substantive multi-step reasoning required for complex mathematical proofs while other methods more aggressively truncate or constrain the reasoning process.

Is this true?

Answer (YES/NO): NO